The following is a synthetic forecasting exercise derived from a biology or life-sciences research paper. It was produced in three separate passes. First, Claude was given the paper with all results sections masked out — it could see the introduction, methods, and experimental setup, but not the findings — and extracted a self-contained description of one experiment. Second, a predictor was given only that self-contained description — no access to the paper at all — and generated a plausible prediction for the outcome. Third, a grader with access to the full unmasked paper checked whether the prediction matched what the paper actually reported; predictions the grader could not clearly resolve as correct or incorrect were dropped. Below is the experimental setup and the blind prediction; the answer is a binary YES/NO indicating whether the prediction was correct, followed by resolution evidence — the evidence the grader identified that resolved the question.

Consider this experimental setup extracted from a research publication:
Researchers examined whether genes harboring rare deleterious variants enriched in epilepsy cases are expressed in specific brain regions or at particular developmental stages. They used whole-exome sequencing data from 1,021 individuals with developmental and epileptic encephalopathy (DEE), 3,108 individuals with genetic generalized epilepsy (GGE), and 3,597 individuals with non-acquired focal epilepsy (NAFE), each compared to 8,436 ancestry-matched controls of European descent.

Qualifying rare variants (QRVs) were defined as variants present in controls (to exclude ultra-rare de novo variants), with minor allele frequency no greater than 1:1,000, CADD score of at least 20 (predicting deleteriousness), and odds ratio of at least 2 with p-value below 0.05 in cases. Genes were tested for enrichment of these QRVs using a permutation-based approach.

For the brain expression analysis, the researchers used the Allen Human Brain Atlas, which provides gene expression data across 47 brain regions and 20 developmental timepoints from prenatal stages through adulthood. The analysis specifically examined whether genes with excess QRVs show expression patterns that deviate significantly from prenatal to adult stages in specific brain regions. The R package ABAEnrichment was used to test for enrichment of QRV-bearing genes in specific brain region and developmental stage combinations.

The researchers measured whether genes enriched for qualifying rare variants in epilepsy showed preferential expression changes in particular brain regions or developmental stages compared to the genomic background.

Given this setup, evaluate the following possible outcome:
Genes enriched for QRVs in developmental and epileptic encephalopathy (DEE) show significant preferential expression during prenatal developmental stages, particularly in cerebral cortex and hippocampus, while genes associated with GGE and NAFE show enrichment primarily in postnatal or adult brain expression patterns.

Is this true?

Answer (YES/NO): NO